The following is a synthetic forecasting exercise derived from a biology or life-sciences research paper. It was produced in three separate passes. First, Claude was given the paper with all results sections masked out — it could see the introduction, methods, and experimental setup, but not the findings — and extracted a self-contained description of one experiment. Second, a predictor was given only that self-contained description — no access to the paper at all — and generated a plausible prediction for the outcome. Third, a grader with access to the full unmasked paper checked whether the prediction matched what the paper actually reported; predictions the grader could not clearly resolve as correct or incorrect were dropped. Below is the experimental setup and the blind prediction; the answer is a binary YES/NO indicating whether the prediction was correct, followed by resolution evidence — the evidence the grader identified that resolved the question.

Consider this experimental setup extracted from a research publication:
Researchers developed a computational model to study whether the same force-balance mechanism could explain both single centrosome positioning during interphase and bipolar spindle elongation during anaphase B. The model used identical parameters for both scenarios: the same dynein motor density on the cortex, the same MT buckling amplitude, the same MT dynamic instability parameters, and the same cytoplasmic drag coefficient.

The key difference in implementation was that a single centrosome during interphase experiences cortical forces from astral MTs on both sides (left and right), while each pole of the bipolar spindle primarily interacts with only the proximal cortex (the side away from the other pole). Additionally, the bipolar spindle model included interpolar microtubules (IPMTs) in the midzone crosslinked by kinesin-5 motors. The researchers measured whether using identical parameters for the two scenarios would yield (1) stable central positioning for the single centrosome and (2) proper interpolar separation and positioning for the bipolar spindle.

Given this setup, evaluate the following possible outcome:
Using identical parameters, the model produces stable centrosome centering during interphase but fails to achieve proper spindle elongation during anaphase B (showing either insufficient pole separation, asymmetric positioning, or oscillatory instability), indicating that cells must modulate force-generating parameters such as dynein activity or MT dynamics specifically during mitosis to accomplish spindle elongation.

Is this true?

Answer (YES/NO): NO